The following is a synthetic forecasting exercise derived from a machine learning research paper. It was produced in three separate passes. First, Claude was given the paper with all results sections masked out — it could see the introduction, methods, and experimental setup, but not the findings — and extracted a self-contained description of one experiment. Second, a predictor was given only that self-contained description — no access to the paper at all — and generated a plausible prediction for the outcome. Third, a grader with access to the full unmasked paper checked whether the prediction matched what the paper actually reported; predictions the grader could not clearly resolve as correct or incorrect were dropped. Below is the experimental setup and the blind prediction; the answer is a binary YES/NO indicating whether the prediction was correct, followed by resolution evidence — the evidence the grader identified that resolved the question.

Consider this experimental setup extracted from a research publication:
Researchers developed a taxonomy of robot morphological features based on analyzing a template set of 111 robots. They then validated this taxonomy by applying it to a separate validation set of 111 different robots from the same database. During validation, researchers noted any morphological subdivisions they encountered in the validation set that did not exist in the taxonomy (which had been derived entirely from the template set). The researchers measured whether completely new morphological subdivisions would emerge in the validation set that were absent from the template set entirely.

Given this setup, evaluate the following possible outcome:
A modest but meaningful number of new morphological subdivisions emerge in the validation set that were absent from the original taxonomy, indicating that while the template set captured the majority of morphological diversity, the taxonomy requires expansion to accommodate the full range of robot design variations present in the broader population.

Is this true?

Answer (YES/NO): YES